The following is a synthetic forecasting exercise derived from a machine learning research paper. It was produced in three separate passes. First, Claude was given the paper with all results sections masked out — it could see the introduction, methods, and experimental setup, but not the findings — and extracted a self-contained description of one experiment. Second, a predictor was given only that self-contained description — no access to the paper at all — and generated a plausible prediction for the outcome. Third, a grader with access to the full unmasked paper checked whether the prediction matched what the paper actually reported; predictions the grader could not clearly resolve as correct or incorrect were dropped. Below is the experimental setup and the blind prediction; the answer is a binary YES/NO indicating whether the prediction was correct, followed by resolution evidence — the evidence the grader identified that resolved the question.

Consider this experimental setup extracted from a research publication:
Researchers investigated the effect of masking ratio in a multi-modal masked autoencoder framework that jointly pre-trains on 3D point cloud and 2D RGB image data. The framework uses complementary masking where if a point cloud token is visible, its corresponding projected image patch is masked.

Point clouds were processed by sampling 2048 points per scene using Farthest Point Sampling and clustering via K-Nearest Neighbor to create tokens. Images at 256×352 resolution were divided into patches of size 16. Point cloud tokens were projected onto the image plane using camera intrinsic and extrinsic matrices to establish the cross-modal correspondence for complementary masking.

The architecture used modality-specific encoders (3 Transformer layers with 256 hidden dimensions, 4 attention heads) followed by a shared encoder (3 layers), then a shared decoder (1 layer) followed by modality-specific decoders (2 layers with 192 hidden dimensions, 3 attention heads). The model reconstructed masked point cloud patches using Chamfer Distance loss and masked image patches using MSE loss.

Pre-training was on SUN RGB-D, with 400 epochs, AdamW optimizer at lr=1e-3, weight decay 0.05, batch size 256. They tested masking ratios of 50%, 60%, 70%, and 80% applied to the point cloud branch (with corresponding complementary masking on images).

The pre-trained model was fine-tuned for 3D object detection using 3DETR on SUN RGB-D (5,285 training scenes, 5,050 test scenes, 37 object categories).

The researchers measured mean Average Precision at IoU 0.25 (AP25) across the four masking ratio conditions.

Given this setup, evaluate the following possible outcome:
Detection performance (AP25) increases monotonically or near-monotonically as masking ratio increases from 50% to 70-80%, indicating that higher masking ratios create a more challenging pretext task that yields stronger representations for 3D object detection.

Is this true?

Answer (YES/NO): NO